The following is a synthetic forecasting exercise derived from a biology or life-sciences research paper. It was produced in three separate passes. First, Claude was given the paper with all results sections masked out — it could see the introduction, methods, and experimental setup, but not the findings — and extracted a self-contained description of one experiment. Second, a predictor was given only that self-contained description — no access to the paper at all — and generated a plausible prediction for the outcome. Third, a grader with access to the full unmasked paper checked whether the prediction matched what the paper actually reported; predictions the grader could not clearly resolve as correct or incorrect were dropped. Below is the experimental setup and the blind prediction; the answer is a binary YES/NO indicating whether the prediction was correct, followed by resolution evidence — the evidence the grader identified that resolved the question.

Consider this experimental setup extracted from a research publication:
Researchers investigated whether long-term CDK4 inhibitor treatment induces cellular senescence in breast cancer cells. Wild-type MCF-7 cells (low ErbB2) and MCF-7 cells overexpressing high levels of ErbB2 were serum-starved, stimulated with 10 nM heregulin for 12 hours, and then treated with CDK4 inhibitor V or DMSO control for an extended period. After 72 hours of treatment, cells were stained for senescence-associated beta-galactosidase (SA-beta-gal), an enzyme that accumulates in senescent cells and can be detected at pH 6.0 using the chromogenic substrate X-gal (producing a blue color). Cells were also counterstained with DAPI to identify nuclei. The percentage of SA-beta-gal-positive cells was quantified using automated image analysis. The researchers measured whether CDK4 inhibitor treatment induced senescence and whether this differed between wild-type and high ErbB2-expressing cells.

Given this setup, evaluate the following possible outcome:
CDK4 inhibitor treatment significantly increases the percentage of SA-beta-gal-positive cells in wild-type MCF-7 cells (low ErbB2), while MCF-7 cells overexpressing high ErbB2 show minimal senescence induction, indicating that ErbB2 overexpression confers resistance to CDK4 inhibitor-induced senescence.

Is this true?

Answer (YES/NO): NO